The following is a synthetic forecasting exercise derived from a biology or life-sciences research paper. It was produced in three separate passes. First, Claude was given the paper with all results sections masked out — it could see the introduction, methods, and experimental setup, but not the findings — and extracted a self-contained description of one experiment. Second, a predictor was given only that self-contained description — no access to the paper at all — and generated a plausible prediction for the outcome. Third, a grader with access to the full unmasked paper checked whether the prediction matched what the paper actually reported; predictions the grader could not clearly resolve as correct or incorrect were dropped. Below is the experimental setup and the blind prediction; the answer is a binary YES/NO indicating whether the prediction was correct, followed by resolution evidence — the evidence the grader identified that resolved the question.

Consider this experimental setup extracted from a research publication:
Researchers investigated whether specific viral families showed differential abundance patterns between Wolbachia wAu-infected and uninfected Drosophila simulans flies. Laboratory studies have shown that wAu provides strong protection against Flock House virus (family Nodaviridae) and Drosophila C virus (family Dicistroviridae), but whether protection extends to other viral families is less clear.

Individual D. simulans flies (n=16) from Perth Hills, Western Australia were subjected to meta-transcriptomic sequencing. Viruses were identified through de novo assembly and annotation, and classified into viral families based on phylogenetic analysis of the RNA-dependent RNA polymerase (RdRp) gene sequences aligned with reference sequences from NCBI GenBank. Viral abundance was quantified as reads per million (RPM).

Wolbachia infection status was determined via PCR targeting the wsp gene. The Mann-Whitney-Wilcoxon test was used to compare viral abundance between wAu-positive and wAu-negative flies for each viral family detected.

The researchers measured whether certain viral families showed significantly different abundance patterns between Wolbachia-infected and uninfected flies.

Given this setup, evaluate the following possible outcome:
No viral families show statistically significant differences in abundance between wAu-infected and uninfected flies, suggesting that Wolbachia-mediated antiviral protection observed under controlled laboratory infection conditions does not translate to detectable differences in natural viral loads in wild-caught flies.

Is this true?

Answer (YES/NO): YES